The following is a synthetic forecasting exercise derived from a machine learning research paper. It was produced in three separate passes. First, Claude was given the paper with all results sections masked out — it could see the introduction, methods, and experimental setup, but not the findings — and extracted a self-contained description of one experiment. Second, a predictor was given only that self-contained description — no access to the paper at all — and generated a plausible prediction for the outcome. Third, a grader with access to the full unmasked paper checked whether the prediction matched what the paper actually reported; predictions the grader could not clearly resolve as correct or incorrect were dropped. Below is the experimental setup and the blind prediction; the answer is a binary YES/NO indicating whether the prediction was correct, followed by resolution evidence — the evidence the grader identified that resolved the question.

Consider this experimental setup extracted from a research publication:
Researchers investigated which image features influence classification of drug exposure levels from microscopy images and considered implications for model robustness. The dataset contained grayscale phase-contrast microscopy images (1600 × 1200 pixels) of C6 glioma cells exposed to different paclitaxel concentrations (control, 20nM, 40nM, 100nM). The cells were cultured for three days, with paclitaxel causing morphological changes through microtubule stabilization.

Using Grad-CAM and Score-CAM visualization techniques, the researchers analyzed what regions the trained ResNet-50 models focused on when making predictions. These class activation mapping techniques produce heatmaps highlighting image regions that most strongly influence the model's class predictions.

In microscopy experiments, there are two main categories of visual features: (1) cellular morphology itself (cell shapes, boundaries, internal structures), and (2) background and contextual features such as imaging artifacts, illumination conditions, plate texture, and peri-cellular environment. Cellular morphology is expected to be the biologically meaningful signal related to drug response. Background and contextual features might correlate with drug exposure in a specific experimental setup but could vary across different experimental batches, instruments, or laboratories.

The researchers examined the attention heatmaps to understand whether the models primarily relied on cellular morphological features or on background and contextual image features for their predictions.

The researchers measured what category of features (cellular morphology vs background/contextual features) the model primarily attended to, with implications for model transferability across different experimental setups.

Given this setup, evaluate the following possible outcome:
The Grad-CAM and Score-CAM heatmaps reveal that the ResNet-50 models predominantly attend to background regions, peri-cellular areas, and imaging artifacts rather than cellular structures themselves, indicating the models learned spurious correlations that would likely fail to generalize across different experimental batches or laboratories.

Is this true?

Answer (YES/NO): YES